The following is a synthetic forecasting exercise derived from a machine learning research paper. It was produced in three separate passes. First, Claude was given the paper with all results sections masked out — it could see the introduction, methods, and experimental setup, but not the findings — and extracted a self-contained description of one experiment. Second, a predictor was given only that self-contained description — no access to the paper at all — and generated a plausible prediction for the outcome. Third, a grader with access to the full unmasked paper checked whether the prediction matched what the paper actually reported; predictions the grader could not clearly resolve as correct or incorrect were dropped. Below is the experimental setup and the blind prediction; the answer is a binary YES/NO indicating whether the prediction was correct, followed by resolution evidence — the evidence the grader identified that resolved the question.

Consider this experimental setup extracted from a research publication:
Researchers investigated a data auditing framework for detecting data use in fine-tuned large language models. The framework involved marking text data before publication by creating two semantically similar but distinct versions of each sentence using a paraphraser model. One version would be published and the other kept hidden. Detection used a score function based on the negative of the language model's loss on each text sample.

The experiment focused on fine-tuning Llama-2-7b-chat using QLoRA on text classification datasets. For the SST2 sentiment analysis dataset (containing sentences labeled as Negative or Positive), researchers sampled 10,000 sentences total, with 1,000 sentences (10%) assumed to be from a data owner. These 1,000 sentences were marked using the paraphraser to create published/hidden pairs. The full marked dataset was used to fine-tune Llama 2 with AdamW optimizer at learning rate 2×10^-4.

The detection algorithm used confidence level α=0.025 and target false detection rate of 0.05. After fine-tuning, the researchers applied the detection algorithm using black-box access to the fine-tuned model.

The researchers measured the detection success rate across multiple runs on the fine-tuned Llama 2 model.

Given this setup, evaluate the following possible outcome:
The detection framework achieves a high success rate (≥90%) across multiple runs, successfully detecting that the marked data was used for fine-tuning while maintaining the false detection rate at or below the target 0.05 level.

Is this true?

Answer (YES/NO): YES